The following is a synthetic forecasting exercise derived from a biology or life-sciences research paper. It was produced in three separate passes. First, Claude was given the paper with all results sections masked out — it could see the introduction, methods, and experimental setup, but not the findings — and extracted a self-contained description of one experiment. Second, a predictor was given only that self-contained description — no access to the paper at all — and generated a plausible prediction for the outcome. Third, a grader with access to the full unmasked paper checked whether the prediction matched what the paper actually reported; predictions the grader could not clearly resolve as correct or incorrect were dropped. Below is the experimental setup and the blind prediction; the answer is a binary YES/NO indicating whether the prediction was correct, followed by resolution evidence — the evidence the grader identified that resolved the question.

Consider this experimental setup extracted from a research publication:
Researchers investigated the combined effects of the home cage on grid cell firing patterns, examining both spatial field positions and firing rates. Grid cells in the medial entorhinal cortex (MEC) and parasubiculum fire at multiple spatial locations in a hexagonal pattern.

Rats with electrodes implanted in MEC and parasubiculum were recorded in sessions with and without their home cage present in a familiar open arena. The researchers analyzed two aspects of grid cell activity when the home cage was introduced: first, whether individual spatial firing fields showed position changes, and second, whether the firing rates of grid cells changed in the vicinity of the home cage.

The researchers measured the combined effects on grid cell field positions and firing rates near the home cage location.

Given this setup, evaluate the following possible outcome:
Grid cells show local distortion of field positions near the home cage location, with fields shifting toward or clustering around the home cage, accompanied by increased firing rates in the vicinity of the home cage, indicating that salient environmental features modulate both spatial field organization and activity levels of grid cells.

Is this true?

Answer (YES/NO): YES